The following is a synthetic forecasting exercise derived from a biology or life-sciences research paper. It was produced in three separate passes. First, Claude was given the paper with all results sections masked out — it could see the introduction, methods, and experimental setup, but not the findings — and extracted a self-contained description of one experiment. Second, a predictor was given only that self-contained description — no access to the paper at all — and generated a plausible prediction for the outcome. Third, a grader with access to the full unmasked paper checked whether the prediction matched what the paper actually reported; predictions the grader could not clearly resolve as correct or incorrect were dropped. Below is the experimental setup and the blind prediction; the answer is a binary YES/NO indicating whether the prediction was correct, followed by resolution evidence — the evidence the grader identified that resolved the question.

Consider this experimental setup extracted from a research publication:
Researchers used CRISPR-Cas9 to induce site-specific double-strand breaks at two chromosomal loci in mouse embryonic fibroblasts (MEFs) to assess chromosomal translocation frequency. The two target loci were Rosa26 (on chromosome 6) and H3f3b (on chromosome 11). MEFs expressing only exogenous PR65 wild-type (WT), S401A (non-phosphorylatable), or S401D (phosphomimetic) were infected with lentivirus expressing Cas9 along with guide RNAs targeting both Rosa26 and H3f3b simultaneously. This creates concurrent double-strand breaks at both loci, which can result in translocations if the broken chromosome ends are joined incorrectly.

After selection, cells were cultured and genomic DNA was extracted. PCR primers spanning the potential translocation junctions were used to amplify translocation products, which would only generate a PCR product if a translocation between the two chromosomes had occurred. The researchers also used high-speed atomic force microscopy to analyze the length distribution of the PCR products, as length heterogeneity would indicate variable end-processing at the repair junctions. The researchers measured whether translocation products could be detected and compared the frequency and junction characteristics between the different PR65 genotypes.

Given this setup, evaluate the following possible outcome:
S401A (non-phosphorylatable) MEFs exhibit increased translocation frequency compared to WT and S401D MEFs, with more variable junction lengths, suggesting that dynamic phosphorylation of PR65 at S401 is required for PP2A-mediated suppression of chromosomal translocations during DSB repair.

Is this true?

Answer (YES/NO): NO